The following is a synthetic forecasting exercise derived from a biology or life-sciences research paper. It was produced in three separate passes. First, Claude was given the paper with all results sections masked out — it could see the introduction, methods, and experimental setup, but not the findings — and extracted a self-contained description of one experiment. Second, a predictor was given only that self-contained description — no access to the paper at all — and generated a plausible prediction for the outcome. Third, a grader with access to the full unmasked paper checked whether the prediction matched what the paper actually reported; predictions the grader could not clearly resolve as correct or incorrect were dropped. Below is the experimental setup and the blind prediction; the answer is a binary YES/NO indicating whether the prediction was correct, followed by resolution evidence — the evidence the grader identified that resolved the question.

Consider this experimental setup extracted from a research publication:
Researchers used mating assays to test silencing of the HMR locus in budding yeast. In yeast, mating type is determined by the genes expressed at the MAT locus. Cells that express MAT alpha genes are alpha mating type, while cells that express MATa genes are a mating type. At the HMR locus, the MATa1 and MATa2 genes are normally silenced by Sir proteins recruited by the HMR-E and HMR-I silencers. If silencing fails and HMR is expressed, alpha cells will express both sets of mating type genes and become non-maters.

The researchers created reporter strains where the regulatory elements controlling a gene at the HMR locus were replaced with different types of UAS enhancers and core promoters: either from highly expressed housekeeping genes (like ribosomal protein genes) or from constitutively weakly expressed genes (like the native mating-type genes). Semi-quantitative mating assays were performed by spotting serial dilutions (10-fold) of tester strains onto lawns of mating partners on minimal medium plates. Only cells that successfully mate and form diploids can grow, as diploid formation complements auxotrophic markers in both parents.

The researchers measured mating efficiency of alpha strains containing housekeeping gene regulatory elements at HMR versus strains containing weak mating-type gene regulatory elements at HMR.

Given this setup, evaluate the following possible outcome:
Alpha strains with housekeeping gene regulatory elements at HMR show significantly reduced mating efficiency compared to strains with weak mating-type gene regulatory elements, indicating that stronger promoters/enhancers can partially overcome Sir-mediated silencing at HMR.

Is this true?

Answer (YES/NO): YES